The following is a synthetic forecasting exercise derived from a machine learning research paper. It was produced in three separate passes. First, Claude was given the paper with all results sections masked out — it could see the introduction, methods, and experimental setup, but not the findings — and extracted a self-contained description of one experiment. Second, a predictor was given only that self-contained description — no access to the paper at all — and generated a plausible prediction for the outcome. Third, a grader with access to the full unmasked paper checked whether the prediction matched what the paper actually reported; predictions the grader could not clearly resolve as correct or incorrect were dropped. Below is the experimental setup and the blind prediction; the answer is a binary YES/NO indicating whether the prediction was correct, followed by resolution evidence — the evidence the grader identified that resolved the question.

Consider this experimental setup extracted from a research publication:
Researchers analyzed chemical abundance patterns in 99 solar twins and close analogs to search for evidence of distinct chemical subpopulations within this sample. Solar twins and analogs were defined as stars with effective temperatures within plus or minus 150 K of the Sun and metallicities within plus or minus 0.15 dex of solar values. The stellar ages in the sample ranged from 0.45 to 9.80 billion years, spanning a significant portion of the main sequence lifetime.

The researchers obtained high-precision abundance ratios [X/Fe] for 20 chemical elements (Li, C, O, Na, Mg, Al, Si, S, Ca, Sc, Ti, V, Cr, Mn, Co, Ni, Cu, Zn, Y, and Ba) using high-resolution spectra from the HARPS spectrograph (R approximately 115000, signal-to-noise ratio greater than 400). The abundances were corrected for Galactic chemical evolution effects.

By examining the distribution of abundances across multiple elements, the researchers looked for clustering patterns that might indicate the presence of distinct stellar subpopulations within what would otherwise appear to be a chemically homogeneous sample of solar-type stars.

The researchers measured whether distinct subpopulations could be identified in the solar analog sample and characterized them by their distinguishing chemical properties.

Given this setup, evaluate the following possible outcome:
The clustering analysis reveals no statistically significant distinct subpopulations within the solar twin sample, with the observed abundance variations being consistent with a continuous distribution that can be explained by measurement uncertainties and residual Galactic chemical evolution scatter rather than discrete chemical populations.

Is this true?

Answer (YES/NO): NO